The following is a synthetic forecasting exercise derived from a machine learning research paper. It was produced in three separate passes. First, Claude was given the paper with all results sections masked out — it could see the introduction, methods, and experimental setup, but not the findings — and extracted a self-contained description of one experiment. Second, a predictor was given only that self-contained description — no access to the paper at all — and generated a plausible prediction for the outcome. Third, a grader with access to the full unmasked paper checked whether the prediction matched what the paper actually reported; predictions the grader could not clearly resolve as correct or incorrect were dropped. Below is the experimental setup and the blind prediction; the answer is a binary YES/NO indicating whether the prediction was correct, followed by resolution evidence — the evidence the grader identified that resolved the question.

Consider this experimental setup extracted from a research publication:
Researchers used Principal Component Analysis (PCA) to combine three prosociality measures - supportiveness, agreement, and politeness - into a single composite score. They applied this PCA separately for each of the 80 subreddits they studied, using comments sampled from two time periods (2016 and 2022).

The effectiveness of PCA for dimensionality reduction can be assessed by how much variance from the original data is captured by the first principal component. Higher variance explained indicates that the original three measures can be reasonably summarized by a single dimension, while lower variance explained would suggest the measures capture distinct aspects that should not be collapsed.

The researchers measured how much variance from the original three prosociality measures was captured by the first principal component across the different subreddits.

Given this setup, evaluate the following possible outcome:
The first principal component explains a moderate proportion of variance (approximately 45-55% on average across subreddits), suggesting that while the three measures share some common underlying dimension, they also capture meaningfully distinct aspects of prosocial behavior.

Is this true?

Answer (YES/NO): NO